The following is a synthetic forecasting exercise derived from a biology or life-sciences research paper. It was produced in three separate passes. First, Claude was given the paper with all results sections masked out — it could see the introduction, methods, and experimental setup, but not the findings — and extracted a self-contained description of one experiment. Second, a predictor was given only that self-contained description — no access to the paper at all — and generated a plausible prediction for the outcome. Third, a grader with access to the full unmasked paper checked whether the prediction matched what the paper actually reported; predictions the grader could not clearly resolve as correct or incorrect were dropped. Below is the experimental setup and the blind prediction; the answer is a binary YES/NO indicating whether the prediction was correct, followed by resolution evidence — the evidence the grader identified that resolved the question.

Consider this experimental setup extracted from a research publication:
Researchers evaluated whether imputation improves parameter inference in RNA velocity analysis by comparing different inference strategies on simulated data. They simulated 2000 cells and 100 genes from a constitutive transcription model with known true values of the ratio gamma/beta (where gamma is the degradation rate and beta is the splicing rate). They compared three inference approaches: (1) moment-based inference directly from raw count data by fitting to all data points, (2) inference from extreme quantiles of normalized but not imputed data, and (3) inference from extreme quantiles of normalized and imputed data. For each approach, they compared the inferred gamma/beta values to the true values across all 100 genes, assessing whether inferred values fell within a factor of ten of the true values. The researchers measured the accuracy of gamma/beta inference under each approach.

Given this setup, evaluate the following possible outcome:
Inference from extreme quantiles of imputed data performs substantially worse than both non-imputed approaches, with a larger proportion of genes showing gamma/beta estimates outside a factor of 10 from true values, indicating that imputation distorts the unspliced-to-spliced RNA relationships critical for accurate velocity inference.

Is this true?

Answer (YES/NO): NO